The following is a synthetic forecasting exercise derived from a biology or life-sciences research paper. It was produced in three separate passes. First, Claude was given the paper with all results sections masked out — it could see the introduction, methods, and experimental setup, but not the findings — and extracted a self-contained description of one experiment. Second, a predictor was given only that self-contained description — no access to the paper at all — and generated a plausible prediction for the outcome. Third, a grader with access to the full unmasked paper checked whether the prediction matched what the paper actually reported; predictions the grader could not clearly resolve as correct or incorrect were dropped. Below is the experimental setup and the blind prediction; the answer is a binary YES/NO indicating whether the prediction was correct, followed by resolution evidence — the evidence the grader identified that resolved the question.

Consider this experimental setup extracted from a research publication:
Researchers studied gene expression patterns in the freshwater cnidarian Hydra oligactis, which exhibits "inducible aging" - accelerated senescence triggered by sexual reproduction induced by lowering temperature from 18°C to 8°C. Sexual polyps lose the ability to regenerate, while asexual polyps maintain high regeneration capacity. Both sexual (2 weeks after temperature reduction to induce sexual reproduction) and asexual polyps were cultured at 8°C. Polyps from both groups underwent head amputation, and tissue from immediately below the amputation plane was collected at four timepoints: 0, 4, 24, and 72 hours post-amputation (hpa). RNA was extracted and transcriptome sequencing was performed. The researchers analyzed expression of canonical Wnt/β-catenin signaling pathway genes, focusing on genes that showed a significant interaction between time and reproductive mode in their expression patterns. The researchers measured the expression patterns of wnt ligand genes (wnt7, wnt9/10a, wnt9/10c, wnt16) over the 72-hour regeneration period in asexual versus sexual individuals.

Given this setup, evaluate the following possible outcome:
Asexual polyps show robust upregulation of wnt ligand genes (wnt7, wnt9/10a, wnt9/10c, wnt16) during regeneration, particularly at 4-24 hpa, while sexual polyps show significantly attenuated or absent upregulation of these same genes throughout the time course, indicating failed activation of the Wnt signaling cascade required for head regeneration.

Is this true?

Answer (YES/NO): NO